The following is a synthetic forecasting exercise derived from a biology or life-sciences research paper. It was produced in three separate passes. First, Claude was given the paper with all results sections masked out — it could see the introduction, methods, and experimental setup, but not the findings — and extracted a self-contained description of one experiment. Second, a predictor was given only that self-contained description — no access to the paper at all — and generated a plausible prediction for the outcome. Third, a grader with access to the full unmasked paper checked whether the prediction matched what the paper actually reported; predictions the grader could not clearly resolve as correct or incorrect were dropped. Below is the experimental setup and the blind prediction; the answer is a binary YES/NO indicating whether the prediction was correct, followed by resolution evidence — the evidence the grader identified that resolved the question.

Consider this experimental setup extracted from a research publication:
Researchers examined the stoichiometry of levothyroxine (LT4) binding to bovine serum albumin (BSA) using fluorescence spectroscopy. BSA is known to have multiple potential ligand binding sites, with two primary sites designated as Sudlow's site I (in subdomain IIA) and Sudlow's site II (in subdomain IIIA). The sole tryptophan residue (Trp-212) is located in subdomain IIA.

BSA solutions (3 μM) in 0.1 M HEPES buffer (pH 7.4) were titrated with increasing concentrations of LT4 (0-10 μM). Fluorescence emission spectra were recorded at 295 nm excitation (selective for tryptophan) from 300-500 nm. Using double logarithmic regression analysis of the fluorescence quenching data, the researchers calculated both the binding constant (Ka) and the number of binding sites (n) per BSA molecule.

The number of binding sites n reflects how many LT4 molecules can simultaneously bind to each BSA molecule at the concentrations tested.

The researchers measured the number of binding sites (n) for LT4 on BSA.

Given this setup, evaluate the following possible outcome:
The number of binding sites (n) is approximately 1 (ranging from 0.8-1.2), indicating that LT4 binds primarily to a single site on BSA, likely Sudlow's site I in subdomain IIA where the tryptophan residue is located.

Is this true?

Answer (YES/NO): YES